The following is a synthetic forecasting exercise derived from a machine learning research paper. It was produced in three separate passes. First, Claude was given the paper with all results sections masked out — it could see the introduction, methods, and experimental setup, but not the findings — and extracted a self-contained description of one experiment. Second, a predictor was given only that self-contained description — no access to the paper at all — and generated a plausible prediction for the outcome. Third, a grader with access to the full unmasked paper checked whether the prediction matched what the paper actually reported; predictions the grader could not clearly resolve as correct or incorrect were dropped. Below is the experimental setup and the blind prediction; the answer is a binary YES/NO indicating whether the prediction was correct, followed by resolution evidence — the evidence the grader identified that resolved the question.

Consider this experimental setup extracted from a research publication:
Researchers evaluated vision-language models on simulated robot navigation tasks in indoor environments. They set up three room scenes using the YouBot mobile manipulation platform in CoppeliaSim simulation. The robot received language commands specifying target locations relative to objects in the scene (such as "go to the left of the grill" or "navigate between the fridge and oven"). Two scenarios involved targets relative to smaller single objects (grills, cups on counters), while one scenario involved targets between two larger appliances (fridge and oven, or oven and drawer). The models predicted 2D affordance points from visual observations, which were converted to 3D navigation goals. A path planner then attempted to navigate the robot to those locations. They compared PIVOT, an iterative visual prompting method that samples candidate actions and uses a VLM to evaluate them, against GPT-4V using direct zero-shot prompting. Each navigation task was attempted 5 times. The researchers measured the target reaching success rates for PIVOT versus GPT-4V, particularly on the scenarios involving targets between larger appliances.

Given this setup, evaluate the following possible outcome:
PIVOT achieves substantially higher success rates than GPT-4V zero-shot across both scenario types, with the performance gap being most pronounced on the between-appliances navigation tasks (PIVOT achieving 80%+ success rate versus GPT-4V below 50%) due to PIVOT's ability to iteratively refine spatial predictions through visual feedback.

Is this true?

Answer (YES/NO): NO